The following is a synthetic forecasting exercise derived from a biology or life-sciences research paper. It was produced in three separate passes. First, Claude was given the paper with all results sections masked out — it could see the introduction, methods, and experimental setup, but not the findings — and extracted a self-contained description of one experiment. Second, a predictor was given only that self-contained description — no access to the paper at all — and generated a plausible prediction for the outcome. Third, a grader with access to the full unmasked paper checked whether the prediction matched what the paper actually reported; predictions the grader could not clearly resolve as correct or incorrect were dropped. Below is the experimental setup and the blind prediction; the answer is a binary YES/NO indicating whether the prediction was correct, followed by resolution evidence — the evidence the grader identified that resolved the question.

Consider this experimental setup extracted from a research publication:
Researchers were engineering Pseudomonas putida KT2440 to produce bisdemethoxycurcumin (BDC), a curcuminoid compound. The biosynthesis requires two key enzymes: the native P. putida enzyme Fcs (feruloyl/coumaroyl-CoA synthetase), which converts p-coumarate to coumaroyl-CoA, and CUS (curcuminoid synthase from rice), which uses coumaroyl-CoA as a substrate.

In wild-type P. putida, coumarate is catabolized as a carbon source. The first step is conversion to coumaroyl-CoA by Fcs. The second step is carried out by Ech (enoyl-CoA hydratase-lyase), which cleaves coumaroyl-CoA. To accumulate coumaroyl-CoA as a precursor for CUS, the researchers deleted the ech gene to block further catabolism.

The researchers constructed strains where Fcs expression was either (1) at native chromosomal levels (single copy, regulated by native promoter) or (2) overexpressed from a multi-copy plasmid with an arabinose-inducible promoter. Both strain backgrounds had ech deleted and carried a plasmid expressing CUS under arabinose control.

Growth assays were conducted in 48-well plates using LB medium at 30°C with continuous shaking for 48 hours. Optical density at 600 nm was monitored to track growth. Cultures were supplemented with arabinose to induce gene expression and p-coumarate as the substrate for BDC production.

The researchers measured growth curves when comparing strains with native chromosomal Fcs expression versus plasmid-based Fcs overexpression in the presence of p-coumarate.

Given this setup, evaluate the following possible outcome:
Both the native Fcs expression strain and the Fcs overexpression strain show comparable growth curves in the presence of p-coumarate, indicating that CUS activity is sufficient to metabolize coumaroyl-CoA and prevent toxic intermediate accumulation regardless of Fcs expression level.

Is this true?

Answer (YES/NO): NO